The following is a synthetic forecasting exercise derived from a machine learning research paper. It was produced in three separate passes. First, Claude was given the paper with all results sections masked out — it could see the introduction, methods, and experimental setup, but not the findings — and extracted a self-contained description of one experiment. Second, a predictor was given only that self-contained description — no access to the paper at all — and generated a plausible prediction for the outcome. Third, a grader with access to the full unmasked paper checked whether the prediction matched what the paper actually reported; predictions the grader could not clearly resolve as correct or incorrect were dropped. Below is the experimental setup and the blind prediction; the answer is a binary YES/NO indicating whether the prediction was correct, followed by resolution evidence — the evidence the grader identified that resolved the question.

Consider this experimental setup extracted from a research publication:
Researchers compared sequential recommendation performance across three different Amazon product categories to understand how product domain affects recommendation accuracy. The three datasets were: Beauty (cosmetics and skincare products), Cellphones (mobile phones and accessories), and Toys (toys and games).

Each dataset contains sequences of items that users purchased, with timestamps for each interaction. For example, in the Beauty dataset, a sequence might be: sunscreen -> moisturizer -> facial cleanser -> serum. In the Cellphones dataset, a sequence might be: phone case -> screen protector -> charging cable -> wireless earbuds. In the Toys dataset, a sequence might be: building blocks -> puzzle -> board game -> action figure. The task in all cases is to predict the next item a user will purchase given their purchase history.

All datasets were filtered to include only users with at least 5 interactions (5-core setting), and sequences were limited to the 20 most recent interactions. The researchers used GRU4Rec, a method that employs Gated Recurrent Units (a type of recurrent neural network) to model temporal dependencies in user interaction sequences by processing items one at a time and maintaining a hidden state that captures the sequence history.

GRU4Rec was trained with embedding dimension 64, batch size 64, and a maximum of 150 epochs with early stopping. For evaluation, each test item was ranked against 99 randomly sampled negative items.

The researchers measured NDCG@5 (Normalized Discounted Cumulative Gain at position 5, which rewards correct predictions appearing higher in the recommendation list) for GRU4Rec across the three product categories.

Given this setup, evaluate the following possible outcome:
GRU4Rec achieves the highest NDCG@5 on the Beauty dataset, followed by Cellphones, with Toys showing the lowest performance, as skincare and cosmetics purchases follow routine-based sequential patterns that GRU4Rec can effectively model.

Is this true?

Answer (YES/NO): YES